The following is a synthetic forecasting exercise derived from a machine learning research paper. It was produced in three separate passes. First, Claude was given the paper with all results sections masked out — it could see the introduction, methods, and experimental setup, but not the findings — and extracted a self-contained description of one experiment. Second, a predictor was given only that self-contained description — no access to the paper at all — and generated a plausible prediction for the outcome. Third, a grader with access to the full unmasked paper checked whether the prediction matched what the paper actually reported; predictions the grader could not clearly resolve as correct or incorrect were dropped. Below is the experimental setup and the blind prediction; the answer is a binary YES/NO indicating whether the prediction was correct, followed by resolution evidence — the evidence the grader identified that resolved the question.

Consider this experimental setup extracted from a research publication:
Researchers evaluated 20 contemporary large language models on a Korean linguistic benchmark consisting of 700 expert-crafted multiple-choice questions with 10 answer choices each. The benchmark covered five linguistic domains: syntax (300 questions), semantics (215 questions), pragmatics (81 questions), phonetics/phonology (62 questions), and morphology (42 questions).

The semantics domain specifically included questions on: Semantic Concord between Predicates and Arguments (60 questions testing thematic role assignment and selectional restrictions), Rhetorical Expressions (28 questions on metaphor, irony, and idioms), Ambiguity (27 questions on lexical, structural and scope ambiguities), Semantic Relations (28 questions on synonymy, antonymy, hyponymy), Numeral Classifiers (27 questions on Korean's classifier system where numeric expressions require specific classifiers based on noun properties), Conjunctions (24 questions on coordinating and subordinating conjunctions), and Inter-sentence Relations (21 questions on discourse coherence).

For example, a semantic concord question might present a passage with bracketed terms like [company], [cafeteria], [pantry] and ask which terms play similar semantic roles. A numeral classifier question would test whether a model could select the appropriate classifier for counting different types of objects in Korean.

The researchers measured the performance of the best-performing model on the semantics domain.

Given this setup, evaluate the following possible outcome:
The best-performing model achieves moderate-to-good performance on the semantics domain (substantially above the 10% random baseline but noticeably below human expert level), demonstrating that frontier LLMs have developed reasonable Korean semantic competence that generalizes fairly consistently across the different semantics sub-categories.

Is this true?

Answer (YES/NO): NO